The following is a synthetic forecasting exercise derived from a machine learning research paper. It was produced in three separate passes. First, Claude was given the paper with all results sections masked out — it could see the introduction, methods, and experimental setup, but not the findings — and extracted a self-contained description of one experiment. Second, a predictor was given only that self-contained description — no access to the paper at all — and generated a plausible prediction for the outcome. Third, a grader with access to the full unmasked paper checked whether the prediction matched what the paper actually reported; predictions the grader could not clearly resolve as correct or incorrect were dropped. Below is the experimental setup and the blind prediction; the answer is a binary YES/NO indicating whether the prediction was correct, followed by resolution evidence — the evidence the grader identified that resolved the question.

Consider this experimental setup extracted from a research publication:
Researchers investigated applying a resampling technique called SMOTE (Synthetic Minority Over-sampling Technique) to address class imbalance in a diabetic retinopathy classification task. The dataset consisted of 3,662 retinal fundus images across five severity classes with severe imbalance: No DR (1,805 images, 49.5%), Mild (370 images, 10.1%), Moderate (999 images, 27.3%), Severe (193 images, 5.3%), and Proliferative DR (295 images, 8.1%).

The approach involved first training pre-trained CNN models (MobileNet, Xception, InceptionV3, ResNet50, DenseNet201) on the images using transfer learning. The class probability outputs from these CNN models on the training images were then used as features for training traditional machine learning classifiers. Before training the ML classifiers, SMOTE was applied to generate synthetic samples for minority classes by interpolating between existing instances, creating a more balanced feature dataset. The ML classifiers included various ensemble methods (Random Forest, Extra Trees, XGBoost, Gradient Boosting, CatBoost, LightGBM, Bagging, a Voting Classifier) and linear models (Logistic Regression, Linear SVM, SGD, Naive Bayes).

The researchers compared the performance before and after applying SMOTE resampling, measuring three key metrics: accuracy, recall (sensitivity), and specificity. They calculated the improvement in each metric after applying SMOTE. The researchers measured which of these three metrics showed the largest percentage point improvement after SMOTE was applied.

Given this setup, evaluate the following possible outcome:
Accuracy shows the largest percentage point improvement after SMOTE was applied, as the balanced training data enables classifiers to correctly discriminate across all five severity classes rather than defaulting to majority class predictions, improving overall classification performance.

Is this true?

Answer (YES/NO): NO